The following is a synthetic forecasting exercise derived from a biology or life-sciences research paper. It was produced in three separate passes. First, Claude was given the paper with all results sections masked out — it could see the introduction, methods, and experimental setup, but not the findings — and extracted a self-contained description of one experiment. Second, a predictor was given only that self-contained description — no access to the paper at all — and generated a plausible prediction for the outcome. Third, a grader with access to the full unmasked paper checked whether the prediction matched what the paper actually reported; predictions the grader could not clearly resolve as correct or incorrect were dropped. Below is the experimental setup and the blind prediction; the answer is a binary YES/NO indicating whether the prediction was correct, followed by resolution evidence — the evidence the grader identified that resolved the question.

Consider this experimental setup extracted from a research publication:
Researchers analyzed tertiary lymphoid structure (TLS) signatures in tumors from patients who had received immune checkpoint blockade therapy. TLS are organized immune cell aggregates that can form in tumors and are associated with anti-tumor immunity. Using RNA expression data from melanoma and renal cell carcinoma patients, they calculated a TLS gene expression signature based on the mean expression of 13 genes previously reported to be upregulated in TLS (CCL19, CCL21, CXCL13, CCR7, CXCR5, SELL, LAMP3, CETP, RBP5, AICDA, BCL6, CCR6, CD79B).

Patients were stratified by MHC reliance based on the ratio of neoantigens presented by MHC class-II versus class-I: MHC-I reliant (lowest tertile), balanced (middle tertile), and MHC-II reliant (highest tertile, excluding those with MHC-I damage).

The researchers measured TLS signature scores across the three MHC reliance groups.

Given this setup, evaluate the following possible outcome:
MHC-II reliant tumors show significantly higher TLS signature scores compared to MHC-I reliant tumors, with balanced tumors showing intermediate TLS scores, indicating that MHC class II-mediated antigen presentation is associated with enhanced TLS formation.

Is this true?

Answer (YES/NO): NO